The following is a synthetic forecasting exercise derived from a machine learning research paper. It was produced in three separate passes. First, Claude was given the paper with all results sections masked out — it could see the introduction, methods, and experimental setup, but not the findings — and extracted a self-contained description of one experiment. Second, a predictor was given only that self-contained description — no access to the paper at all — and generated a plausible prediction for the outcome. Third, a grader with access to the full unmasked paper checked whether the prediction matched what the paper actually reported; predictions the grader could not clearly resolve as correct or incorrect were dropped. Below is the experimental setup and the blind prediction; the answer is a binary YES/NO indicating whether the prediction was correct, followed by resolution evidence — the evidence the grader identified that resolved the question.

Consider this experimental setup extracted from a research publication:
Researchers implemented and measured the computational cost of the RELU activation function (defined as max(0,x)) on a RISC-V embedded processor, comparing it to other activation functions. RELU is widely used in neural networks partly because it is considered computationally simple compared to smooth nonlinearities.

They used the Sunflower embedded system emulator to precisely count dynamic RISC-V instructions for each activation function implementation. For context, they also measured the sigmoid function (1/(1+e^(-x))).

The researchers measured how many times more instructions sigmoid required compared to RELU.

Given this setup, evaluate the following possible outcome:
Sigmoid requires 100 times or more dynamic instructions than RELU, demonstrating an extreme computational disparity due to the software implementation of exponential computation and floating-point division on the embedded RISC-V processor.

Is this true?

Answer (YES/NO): NO